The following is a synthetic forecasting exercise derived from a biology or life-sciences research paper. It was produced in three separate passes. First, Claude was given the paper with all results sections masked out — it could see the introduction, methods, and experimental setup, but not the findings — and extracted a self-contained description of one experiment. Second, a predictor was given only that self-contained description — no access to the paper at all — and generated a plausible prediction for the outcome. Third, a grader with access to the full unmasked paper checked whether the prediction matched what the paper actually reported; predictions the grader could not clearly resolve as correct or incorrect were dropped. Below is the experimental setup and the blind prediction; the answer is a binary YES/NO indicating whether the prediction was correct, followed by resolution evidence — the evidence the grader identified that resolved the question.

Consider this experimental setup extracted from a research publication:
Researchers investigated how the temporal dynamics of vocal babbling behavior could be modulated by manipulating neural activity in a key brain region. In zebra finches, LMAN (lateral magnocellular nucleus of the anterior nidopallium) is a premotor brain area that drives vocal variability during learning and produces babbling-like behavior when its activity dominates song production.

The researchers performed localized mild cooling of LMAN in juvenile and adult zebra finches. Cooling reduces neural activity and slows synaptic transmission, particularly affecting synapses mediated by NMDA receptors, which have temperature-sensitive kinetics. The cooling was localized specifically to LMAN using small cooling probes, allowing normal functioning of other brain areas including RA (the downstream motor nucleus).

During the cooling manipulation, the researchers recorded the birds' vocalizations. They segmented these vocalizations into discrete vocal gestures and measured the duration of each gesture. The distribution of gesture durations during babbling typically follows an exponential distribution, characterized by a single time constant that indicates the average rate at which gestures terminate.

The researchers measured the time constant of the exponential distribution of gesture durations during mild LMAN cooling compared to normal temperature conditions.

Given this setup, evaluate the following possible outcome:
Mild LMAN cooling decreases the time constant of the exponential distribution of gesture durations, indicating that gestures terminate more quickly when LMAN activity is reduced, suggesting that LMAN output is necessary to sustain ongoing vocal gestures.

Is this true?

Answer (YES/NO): NO